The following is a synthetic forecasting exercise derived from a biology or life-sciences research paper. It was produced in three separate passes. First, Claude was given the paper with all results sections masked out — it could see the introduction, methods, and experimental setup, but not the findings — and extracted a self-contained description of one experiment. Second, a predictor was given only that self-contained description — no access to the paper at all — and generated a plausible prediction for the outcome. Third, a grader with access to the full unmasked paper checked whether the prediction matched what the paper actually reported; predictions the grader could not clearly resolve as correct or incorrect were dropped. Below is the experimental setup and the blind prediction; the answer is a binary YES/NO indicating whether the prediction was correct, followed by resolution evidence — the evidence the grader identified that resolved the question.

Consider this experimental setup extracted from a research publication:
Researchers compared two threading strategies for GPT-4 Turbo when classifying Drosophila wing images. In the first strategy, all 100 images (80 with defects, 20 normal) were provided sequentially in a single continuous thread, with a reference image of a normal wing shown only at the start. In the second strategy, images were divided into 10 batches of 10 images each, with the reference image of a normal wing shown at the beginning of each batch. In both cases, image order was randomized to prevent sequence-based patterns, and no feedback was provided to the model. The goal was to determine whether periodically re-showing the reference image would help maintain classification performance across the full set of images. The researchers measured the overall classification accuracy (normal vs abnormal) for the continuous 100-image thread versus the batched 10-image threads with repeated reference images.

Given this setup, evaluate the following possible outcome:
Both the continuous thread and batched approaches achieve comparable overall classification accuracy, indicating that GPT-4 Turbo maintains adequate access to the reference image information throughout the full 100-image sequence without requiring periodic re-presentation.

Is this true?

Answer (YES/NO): NO